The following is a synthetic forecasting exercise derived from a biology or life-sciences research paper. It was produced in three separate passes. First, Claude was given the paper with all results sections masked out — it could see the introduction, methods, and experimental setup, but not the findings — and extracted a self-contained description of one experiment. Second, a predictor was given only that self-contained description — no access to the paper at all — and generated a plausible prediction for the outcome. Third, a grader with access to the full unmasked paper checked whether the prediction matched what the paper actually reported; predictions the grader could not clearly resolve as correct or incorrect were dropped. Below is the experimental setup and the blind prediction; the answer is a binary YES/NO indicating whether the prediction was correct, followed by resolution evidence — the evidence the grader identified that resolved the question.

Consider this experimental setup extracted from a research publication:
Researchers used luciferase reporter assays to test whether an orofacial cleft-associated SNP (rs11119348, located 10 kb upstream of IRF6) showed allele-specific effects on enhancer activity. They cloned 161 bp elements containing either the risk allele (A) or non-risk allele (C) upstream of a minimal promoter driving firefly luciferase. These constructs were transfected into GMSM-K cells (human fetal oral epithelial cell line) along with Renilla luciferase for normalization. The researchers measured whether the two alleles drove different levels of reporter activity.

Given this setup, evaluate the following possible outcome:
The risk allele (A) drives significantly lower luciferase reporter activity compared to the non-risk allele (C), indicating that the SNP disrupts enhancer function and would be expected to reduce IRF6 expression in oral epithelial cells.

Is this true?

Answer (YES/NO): NO